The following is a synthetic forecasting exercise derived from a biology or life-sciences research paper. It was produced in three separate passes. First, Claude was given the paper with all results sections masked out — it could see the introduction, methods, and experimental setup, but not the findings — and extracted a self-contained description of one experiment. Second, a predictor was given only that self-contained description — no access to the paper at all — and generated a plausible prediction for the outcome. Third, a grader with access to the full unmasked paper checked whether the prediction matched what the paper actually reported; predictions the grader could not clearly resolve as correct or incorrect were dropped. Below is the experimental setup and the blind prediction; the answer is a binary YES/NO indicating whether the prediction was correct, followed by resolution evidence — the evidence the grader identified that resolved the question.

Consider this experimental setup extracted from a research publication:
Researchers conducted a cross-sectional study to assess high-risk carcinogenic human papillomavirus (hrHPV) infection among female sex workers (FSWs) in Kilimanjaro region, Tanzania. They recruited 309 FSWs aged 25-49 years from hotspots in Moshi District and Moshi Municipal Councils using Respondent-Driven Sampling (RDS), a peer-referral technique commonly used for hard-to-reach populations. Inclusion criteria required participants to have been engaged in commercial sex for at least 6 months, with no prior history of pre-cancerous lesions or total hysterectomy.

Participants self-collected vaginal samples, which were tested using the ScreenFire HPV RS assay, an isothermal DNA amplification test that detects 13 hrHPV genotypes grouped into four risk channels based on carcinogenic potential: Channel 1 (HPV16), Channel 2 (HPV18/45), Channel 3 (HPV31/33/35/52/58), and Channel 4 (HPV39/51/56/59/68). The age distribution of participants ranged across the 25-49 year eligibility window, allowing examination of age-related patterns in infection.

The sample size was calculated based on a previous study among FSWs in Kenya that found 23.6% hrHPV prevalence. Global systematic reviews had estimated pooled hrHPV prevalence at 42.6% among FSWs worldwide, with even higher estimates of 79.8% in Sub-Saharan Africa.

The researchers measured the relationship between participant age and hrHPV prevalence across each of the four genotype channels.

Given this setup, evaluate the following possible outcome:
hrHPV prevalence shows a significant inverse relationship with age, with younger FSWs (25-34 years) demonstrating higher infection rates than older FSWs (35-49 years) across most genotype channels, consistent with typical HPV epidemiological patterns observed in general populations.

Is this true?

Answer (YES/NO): NO